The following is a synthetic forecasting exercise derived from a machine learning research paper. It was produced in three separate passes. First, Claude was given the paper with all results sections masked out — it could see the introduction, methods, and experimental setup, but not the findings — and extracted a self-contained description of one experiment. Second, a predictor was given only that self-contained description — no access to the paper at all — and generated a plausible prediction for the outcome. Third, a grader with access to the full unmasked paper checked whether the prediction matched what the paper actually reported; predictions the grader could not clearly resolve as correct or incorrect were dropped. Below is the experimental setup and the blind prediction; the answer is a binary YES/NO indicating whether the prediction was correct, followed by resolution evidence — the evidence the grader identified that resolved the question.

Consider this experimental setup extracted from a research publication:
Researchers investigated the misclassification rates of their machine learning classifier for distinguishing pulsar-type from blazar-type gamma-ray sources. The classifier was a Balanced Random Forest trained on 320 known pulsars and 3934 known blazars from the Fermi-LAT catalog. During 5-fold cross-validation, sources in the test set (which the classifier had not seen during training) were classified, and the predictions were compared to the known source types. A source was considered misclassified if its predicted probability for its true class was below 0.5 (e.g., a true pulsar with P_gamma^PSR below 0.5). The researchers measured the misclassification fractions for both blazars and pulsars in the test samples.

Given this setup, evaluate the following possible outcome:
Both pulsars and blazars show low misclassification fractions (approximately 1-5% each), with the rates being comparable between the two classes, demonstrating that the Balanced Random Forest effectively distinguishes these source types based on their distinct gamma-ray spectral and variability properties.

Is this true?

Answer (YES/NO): YES